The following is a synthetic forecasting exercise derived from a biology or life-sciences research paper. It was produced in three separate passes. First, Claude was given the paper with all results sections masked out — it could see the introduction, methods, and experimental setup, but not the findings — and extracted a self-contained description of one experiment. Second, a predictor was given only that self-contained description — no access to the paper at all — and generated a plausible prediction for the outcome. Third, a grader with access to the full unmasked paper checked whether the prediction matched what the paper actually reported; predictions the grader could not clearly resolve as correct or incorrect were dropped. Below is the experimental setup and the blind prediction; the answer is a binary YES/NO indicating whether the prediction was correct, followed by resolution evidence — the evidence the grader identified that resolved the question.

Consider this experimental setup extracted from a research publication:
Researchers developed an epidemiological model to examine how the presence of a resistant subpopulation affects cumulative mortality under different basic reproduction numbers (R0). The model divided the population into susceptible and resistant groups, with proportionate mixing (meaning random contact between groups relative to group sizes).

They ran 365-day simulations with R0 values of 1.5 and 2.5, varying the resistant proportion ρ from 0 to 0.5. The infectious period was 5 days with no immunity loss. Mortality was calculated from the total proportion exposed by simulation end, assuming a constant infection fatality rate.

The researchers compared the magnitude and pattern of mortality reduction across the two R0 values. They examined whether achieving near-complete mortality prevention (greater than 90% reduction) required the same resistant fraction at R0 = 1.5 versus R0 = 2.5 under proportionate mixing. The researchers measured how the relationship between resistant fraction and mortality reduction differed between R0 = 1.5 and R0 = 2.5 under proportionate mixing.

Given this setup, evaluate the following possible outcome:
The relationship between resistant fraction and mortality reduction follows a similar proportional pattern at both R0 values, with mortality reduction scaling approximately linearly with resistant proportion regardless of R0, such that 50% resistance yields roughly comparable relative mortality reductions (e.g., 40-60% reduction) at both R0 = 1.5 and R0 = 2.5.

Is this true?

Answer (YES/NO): NO